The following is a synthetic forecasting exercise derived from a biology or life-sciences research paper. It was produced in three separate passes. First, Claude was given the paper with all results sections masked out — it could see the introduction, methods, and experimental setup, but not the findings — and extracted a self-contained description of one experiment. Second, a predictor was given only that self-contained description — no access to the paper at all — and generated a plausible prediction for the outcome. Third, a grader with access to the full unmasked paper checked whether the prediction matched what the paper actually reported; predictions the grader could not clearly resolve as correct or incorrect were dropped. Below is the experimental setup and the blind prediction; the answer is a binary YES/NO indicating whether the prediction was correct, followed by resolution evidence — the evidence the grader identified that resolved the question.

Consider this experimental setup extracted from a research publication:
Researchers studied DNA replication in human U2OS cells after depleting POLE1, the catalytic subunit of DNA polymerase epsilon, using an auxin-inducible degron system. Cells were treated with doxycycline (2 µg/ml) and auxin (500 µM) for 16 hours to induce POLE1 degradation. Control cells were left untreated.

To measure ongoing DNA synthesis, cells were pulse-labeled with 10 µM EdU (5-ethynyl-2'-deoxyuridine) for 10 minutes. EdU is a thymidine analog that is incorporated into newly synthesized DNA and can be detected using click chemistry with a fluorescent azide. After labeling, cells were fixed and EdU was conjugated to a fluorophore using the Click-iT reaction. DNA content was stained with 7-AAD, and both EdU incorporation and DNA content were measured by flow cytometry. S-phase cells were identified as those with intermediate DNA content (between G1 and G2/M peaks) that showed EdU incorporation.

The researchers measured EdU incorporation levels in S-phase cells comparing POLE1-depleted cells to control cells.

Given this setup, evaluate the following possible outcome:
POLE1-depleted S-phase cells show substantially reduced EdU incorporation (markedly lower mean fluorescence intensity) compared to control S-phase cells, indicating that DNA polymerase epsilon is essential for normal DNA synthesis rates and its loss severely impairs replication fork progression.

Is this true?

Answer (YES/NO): YES